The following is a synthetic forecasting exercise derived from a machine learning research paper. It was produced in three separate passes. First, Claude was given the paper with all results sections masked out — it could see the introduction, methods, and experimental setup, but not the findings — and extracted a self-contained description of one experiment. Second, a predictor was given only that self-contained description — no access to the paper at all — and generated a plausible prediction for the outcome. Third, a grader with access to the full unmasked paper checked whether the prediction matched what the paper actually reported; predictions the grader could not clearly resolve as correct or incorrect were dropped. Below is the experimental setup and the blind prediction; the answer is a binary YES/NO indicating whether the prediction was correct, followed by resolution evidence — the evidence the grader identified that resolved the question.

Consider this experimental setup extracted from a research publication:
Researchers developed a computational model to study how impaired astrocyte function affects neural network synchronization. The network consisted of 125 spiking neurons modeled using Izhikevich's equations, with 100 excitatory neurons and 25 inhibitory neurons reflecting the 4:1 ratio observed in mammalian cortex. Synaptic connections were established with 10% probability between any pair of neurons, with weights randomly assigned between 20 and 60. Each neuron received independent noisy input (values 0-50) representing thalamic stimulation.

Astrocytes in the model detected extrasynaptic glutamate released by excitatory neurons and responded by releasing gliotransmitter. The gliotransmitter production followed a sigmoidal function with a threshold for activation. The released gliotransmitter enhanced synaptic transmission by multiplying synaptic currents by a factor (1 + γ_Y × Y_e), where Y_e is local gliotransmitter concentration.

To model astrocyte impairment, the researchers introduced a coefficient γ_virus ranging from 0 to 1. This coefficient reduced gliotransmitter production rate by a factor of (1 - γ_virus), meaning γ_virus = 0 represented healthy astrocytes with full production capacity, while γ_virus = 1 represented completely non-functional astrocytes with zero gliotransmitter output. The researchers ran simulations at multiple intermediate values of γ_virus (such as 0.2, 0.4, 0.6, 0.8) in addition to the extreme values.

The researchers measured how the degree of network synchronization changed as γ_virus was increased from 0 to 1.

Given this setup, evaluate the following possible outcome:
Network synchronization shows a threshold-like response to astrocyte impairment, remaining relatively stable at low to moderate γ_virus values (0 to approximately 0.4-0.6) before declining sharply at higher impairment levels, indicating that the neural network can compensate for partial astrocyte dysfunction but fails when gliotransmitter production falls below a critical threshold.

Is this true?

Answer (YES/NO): NO